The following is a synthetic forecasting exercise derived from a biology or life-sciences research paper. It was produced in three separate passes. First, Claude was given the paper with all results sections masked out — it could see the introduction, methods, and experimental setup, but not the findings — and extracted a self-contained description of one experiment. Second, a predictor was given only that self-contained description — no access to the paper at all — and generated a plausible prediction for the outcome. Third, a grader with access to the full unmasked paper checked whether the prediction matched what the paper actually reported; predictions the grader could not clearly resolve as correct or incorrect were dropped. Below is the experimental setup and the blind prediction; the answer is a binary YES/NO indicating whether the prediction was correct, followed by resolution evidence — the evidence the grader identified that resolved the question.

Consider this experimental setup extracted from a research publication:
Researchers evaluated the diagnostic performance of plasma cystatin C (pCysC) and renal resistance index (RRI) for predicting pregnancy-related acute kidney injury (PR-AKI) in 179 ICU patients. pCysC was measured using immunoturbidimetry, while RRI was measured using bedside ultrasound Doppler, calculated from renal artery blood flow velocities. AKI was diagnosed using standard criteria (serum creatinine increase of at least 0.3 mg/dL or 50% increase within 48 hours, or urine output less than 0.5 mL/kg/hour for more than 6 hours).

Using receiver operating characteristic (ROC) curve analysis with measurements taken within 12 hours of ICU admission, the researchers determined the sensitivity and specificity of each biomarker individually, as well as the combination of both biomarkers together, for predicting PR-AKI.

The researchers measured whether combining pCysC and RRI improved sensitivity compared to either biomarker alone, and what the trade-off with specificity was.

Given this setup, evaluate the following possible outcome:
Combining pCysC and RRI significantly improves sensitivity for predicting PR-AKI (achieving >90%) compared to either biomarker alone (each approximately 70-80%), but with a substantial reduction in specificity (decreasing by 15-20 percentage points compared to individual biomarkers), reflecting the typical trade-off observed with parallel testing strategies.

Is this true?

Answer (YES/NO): NO